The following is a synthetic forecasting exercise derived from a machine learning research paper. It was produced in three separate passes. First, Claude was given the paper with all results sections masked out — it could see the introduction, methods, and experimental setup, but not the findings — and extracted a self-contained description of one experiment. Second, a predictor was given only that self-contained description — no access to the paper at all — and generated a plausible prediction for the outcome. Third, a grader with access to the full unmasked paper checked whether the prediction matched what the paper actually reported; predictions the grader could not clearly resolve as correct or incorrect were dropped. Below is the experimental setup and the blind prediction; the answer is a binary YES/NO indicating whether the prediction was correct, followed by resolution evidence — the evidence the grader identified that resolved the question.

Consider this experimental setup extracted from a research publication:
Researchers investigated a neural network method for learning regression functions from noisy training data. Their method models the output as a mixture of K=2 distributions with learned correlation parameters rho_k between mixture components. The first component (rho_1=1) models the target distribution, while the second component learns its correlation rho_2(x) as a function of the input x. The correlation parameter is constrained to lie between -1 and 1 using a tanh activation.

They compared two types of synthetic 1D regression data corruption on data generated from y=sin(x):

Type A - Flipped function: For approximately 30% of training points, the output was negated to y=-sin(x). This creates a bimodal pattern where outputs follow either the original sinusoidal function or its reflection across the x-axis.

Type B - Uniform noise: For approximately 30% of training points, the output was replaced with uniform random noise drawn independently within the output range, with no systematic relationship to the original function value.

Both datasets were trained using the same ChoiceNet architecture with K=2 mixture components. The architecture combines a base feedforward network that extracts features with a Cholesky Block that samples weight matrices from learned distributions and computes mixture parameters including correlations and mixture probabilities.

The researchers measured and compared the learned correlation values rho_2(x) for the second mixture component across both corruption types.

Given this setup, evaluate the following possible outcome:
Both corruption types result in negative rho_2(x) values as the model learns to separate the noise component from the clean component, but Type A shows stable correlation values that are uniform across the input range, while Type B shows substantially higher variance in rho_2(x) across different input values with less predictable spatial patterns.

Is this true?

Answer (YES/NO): NO